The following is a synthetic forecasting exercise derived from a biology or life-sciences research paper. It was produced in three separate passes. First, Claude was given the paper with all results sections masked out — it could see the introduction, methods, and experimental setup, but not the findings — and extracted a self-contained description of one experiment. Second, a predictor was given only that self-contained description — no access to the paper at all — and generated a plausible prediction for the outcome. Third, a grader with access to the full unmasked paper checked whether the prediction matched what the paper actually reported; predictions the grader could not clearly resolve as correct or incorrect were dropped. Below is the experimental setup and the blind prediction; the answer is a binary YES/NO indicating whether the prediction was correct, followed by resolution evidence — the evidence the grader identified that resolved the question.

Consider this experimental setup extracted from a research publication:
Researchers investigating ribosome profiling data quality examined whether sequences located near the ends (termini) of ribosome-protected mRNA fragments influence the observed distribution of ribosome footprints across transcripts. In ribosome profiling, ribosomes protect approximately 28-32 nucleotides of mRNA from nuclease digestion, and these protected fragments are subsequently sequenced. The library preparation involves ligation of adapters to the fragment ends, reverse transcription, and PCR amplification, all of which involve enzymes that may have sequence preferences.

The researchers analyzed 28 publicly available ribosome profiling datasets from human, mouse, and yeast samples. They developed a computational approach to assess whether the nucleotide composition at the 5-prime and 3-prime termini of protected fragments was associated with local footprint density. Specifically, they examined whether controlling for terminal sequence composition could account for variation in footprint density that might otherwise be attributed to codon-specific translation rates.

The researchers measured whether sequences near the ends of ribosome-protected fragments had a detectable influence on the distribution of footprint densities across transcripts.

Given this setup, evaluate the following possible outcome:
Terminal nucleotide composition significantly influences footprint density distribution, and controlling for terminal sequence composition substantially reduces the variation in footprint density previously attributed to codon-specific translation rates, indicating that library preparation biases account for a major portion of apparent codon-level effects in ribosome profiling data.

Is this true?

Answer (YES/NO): NO